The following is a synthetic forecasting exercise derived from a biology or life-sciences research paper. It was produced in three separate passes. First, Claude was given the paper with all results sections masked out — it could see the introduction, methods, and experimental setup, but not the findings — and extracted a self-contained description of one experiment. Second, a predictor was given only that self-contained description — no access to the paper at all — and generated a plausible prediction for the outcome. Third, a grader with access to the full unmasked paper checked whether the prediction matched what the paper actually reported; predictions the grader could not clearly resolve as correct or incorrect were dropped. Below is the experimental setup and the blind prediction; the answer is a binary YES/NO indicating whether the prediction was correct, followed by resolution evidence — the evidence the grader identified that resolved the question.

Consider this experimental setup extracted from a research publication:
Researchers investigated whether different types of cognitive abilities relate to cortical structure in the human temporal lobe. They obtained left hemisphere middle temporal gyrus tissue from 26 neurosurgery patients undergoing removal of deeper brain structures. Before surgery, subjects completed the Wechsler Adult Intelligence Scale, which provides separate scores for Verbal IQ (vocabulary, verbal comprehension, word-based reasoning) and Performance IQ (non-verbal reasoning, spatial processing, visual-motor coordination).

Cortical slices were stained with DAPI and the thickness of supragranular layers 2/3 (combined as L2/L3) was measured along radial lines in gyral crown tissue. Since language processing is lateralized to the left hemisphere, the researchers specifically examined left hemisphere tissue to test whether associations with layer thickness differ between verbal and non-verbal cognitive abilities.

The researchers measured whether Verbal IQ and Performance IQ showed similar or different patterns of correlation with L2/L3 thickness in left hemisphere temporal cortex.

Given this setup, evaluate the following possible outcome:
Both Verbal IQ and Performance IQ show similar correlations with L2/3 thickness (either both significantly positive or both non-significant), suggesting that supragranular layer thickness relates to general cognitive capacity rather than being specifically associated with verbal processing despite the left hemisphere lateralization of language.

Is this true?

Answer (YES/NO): NO